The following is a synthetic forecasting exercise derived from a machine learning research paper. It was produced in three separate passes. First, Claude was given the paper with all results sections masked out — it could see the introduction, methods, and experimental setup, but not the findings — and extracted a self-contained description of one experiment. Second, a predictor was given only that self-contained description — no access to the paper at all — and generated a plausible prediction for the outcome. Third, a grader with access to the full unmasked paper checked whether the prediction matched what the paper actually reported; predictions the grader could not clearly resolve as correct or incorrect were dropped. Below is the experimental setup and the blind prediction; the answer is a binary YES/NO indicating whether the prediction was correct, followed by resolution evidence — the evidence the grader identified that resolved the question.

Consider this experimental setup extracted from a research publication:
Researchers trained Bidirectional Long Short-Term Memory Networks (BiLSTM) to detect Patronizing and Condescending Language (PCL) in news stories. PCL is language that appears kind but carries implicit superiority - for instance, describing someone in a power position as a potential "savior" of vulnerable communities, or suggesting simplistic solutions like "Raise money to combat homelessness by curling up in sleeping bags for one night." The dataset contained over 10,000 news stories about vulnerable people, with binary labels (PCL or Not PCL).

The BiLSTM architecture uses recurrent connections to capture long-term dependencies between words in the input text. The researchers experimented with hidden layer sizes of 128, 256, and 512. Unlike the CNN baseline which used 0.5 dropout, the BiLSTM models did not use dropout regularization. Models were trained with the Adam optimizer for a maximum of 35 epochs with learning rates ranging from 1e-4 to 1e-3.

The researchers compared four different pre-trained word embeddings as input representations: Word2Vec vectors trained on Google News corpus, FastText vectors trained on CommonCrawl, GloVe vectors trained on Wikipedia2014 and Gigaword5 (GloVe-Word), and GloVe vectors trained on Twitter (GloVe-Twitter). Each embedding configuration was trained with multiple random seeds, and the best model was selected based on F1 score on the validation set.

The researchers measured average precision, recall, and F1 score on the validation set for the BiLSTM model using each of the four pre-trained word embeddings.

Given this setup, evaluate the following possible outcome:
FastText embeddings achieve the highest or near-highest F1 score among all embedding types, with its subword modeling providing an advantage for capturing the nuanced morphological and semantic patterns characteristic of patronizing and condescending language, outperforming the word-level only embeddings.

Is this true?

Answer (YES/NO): NO